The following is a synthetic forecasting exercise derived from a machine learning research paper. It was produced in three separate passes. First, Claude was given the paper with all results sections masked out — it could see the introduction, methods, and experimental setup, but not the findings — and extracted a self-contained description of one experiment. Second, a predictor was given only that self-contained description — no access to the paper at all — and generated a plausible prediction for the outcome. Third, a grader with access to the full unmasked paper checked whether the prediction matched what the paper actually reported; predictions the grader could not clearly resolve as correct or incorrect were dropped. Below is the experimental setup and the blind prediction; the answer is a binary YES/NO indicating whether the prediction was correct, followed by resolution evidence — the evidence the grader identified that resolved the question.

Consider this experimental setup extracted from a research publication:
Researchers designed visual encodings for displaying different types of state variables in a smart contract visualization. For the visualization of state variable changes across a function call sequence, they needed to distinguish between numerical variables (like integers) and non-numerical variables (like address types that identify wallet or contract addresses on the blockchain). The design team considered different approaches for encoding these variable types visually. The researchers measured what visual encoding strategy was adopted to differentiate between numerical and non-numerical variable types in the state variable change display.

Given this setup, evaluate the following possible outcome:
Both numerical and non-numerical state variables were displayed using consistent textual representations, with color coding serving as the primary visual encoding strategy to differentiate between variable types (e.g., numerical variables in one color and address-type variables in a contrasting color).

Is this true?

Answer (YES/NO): NO